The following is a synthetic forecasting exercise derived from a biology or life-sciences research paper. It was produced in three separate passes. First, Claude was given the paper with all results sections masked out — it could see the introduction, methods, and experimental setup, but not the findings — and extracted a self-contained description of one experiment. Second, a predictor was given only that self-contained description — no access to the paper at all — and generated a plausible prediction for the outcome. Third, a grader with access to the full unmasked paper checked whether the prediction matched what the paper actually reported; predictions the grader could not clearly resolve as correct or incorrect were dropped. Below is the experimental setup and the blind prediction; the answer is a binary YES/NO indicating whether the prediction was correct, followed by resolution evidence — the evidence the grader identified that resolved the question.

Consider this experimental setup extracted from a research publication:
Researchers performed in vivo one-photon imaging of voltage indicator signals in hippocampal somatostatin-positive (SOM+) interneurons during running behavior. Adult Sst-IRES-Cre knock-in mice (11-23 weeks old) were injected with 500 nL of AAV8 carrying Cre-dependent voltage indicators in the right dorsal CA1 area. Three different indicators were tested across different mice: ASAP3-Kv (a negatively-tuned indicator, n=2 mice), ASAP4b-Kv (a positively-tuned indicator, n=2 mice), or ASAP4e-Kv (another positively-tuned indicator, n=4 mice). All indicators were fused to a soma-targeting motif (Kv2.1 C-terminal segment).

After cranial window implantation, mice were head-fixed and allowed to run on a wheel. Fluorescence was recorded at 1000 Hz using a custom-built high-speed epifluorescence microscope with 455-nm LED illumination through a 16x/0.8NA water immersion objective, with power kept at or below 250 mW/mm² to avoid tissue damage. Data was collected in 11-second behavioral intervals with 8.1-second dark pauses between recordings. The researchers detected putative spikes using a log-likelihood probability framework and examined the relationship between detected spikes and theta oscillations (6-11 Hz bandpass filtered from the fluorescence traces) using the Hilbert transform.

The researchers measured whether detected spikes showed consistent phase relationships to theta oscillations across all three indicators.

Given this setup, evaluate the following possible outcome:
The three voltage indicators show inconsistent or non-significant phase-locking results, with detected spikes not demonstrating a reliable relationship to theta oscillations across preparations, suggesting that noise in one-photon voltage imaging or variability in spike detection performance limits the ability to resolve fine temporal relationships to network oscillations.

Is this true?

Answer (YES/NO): NO